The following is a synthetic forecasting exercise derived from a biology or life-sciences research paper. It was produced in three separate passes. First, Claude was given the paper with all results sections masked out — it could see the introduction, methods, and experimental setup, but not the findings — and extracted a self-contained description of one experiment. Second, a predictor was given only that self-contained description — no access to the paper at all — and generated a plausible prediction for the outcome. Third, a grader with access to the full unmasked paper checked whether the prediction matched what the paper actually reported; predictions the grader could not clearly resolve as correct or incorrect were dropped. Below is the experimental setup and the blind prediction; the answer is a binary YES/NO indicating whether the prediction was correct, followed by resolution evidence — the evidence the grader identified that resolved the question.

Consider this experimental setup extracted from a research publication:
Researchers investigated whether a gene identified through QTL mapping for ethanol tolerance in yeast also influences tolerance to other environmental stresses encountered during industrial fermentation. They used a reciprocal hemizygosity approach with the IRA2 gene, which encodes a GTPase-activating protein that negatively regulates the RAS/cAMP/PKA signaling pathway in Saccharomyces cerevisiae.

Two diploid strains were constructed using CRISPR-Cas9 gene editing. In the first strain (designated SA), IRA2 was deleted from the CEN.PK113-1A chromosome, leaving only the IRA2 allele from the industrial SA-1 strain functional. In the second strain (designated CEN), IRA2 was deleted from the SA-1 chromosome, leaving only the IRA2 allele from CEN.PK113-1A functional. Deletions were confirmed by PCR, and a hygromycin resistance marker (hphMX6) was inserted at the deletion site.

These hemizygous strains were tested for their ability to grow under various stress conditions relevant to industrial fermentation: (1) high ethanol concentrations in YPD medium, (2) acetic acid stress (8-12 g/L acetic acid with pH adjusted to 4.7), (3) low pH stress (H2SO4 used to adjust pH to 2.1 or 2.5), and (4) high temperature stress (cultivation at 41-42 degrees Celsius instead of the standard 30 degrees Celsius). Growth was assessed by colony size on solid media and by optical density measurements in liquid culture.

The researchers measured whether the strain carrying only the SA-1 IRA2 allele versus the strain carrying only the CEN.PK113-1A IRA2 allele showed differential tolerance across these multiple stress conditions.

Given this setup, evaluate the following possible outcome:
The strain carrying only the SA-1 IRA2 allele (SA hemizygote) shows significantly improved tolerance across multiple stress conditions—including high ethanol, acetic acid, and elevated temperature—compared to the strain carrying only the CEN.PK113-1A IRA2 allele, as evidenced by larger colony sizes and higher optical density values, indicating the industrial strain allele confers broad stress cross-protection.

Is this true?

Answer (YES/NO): YES